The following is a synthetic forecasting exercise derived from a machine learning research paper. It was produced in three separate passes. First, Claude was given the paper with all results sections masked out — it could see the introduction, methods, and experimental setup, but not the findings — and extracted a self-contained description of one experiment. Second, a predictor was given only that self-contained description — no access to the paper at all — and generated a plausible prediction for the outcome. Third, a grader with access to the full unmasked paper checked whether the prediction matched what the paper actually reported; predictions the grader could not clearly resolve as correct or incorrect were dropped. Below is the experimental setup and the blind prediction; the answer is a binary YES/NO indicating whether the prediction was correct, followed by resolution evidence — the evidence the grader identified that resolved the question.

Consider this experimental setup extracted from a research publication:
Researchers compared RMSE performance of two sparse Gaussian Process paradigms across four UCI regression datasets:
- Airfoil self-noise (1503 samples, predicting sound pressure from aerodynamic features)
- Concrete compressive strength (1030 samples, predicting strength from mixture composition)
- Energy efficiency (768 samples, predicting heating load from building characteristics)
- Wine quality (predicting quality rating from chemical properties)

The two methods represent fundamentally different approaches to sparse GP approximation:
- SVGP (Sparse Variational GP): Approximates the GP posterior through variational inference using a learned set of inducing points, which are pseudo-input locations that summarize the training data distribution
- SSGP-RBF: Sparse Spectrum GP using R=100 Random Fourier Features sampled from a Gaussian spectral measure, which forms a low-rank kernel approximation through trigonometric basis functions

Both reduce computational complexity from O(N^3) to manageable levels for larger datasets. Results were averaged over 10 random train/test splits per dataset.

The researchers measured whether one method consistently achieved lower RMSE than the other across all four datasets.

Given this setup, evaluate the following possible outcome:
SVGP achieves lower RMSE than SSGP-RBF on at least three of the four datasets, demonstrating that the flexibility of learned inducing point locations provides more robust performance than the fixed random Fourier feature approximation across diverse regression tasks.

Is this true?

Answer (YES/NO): NO